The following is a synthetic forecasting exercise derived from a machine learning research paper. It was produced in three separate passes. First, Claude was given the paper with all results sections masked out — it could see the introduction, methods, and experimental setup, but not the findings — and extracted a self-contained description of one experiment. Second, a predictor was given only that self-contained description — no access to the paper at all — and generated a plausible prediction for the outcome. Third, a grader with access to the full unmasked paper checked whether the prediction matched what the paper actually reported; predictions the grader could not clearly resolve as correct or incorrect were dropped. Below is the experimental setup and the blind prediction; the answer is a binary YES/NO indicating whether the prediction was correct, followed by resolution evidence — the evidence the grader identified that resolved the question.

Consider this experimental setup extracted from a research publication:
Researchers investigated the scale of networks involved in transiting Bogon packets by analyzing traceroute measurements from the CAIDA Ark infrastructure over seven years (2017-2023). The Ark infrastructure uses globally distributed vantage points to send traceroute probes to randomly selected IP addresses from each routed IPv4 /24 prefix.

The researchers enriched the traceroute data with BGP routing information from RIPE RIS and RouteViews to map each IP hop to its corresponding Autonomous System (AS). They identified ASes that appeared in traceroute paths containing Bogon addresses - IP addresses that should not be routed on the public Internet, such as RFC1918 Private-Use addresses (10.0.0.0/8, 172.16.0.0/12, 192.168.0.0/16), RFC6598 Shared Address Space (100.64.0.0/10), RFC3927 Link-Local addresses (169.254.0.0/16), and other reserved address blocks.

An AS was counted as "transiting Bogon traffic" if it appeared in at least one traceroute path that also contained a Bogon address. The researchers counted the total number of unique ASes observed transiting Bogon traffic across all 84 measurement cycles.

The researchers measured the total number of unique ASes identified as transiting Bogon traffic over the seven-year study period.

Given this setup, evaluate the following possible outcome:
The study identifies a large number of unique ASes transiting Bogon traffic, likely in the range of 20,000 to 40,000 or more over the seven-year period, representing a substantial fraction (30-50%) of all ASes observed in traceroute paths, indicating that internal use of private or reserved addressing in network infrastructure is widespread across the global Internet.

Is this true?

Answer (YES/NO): NO